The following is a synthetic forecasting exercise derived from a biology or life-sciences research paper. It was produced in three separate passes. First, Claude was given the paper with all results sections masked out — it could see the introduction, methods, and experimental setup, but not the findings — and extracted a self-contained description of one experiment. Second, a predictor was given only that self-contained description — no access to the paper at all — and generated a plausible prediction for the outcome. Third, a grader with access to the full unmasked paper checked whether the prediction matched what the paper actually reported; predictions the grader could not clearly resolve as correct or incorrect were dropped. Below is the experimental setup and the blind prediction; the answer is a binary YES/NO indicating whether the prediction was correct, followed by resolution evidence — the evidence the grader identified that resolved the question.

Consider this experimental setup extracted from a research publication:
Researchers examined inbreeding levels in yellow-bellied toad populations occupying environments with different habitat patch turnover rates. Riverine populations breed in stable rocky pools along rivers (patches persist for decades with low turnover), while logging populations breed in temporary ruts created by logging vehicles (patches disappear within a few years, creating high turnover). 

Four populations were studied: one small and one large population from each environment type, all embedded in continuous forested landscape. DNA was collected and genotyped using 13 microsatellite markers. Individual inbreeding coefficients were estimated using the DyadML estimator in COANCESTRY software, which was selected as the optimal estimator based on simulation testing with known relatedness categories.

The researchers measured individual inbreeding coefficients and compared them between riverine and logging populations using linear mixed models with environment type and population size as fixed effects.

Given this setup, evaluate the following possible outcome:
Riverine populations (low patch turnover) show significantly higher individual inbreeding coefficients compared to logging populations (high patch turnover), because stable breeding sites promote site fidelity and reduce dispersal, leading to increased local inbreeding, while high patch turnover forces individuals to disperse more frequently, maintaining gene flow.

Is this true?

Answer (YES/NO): YES